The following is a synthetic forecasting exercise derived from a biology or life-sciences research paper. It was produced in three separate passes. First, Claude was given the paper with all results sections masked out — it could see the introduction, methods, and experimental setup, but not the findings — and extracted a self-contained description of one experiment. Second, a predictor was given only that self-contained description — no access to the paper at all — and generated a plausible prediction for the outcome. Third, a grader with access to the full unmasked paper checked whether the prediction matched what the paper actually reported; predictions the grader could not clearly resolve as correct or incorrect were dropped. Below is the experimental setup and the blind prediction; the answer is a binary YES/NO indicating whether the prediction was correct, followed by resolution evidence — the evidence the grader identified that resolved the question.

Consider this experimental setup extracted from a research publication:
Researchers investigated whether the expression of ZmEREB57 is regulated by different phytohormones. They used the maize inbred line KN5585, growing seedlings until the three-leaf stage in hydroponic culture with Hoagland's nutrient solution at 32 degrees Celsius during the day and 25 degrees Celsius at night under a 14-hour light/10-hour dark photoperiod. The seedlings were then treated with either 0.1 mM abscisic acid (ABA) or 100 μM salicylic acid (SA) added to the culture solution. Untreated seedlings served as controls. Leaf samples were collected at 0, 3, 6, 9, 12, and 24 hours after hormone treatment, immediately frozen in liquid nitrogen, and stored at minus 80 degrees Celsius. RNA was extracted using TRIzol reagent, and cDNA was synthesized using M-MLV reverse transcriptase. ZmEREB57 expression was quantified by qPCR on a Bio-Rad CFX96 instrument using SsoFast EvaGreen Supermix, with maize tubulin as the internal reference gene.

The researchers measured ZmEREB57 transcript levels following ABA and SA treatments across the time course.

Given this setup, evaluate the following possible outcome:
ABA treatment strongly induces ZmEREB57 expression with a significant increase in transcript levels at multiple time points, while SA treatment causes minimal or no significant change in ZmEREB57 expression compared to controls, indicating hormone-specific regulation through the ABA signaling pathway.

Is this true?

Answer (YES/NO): NO